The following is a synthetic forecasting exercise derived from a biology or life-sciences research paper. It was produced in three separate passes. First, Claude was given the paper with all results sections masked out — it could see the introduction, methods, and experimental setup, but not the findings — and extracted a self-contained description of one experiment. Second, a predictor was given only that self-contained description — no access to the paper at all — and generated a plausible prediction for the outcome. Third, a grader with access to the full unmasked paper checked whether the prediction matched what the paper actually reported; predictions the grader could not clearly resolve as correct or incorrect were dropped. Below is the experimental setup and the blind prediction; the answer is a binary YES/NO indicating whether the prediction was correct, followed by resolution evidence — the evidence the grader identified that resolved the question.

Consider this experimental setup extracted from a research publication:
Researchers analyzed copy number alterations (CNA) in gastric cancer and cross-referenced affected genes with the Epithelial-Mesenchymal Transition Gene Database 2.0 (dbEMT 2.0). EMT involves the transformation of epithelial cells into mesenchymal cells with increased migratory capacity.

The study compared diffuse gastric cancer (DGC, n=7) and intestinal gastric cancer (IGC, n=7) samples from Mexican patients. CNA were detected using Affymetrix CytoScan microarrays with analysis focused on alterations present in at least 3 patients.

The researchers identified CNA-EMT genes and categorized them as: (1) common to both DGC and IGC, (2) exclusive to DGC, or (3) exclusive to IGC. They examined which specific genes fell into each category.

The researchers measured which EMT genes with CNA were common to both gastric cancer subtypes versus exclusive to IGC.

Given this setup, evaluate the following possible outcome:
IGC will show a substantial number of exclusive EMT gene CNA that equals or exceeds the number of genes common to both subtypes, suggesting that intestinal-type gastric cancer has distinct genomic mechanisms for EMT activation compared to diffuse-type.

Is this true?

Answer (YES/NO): NO